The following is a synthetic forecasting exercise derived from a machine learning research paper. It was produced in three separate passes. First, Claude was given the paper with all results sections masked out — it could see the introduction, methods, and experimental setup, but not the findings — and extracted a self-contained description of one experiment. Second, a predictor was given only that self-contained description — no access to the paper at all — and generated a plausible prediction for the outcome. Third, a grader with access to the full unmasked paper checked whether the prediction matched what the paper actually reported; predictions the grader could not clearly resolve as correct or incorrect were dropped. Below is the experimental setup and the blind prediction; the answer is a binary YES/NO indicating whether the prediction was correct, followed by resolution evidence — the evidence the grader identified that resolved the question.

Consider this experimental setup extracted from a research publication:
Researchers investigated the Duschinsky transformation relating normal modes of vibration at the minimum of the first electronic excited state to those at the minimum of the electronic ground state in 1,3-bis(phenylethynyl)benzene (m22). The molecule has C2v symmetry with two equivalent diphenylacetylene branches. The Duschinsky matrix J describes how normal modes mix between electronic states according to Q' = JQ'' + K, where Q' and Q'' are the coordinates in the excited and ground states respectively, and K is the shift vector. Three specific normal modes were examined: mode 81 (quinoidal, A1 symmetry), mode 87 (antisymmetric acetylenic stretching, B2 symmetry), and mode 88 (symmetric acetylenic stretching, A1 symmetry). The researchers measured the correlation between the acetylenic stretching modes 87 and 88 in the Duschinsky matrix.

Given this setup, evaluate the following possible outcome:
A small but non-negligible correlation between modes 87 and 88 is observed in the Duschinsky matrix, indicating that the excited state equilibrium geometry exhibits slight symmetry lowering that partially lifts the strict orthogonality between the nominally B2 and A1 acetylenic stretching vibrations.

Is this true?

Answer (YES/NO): NO